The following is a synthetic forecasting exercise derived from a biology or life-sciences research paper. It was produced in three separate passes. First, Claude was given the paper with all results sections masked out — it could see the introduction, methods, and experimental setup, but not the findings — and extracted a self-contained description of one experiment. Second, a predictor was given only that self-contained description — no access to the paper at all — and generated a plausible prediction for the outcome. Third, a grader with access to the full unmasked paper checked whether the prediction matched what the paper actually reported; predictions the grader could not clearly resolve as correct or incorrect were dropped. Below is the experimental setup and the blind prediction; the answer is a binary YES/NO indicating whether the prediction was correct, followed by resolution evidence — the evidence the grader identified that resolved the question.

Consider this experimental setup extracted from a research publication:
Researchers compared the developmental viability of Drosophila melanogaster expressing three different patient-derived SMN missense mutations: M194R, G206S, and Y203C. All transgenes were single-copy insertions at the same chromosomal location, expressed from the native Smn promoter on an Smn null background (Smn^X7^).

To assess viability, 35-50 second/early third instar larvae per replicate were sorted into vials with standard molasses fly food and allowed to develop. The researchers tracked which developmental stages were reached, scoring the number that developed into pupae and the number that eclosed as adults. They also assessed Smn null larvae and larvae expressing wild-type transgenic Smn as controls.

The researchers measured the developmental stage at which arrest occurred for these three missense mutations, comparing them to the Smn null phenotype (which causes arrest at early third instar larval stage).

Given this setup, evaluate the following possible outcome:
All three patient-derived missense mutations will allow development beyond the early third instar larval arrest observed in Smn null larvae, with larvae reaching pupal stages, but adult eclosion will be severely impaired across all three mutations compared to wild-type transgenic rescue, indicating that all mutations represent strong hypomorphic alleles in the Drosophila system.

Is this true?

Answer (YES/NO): NO